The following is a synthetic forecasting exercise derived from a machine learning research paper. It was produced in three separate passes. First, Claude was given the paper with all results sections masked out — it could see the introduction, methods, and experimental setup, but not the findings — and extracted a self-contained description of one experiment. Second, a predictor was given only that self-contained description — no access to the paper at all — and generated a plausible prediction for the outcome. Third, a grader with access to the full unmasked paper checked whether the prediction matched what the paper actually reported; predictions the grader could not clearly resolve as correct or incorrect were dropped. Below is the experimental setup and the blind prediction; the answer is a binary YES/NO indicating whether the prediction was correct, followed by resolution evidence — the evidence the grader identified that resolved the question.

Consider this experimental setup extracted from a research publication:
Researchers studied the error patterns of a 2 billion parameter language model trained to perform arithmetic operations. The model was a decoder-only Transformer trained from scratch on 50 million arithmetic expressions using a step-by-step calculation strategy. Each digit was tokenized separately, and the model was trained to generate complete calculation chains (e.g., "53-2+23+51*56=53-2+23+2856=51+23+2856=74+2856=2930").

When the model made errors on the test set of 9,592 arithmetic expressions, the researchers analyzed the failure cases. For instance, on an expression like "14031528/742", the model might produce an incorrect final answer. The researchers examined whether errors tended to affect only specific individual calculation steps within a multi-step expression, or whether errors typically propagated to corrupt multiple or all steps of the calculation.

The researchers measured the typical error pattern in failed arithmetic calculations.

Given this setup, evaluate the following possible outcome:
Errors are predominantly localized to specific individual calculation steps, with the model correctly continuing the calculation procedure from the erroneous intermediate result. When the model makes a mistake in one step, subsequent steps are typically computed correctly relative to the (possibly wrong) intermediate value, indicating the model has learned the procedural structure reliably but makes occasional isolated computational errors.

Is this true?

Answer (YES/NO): YES